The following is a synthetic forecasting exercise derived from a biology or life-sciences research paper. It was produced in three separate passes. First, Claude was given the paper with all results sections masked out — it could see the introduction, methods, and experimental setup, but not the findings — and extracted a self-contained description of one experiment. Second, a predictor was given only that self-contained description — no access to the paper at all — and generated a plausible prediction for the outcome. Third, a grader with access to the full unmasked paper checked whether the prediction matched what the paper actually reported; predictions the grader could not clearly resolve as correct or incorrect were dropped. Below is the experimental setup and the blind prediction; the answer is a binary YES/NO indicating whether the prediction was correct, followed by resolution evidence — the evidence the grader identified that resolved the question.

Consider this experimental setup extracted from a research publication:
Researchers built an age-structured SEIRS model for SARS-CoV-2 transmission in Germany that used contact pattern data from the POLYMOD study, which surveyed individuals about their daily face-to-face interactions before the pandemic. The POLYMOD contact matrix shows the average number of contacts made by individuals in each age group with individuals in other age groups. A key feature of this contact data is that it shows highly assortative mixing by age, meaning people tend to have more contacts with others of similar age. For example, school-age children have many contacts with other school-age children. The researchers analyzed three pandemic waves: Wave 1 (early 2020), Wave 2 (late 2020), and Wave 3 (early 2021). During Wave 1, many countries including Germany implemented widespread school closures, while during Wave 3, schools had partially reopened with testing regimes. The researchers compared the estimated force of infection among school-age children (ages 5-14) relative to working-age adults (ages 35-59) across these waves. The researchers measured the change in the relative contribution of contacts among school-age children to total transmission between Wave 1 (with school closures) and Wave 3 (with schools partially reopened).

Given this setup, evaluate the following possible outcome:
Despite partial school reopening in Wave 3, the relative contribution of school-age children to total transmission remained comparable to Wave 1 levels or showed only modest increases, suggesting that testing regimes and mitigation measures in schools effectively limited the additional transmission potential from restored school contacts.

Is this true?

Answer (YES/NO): NO